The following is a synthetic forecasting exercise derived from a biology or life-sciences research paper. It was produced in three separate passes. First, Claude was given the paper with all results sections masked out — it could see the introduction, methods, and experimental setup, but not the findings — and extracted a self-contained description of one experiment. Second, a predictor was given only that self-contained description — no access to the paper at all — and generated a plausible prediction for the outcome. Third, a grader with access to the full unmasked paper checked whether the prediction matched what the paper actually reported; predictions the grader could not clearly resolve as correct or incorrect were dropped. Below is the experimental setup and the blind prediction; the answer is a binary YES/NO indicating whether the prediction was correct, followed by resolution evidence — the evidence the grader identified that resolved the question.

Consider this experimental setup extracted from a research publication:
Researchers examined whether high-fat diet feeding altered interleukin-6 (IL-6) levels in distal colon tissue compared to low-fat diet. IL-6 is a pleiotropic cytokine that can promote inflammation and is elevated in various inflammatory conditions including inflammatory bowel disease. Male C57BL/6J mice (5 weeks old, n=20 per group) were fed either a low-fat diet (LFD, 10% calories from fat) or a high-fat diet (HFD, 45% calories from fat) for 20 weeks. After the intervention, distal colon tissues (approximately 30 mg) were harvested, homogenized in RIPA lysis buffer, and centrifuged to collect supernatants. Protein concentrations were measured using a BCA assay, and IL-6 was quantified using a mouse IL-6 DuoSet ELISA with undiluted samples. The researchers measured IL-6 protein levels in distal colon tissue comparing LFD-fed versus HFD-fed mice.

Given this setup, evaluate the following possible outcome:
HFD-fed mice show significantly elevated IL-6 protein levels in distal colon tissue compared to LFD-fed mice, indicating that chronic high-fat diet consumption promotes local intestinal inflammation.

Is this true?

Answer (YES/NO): NO